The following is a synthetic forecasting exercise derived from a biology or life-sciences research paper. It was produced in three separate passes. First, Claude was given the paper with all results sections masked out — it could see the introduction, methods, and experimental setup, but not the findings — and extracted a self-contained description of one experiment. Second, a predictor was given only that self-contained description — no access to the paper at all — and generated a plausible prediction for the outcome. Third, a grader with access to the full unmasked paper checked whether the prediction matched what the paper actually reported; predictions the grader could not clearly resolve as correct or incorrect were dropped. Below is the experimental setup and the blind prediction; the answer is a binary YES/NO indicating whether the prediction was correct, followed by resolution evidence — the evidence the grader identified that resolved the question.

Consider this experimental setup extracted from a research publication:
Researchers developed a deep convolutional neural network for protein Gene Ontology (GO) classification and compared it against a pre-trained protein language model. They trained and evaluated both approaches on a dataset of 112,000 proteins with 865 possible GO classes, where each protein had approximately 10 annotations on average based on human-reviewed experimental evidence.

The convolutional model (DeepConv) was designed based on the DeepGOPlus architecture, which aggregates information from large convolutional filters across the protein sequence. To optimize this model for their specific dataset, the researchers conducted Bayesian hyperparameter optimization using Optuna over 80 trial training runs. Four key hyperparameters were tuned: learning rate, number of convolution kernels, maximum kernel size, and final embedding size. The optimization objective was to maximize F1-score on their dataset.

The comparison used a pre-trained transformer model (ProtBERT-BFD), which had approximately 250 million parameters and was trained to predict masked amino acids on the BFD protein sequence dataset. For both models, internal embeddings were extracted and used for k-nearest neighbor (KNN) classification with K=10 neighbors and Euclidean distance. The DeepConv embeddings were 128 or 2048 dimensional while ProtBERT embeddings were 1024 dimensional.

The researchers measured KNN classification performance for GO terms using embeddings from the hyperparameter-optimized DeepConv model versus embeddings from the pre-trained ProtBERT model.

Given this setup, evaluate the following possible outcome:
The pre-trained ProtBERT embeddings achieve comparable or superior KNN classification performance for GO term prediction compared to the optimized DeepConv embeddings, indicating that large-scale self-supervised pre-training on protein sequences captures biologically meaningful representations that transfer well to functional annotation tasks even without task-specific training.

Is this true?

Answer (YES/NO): NO